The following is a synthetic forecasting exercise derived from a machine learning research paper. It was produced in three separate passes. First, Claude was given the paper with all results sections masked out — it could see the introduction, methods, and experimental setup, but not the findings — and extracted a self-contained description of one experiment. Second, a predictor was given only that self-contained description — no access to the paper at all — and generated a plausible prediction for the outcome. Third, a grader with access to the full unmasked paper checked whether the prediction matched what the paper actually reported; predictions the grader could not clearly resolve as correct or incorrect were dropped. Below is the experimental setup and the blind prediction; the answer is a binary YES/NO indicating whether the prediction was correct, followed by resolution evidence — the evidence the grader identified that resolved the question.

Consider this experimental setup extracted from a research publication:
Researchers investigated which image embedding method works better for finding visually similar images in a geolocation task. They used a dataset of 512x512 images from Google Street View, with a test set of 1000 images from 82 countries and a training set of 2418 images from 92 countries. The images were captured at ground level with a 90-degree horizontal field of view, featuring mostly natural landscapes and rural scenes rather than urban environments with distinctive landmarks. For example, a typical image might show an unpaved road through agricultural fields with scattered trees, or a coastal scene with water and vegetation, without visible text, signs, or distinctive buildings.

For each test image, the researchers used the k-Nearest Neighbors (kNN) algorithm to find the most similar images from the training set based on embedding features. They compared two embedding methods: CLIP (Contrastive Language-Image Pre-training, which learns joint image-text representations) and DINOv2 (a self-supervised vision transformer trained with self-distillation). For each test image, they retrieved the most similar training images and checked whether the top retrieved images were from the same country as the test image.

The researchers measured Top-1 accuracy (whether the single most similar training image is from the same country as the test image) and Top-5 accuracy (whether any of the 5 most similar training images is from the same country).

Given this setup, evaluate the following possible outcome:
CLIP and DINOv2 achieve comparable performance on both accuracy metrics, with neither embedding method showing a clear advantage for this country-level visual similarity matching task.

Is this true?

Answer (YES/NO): NO